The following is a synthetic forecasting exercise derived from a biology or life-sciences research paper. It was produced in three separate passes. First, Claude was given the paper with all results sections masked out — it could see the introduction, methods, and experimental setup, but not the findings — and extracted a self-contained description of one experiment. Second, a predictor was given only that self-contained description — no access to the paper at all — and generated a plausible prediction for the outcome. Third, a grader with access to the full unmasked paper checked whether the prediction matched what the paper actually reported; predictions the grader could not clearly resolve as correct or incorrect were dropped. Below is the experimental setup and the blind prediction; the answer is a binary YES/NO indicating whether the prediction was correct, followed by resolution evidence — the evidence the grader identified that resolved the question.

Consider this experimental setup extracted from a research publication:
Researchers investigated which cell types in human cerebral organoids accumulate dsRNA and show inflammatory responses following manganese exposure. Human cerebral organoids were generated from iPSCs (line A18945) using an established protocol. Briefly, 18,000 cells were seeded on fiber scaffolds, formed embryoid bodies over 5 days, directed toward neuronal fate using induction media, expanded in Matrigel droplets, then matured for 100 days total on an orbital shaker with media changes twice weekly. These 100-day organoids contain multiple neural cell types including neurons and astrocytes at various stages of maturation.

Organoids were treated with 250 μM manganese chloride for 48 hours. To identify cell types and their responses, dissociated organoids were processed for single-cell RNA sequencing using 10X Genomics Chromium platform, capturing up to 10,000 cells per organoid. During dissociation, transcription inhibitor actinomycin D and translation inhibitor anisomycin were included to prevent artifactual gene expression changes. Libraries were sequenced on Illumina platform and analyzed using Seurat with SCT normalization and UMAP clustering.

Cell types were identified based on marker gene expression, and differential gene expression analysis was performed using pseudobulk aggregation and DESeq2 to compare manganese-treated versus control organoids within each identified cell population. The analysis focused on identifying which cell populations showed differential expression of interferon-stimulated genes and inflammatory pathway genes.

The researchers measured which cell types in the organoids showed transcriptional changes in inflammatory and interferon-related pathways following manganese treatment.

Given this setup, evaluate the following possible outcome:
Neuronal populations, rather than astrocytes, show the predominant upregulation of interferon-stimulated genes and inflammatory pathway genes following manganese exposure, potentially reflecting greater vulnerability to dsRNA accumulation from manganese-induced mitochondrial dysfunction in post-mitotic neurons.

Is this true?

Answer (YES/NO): NO